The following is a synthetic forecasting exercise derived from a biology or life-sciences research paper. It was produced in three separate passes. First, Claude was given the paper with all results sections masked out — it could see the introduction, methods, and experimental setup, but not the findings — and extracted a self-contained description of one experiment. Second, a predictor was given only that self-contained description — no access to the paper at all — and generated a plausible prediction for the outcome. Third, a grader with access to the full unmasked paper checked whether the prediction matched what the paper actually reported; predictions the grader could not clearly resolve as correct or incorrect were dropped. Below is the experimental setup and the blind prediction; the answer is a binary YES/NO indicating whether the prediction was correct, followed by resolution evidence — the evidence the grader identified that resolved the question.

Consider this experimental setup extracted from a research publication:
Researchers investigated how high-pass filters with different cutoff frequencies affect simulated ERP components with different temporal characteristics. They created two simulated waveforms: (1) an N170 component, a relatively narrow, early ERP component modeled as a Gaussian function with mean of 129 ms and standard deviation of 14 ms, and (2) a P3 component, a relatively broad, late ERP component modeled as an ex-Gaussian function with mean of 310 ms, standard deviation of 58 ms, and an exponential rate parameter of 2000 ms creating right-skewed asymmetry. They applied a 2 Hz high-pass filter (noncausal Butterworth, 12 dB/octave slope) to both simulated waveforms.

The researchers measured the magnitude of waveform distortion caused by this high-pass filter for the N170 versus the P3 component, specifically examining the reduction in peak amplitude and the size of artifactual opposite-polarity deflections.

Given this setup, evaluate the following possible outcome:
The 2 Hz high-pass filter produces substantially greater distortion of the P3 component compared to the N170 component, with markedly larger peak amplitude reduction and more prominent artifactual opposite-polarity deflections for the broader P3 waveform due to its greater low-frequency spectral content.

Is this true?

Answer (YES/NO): YES